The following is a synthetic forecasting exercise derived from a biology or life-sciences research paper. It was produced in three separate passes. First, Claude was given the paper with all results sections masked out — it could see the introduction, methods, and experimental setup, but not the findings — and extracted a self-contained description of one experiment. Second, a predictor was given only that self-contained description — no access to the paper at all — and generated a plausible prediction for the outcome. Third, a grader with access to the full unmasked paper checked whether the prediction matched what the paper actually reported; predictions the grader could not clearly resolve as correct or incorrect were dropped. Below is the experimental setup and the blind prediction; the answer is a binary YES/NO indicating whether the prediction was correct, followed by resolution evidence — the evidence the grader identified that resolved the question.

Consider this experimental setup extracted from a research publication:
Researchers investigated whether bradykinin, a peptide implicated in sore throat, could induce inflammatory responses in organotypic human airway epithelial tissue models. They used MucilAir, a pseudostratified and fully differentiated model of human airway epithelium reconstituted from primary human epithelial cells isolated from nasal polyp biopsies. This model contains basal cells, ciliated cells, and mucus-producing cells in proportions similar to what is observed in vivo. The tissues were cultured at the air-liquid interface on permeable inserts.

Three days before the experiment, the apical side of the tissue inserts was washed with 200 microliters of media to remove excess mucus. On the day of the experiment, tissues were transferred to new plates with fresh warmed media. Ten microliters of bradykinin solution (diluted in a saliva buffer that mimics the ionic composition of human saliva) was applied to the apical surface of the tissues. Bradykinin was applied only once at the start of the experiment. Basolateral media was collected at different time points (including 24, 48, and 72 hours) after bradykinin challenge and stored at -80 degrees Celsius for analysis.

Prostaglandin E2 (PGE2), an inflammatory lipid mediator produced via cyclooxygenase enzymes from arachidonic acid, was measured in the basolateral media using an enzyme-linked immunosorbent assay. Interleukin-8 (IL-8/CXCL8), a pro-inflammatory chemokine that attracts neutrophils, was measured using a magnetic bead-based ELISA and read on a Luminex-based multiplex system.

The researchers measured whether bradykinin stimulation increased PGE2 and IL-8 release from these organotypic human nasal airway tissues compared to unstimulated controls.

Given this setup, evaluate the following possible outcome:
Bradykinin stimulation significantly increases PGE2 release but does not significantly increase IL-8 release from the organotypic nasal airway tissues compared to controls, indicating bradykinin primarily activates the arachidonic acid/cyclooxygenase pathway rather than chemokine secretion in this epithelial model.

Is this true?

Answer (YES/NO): NO